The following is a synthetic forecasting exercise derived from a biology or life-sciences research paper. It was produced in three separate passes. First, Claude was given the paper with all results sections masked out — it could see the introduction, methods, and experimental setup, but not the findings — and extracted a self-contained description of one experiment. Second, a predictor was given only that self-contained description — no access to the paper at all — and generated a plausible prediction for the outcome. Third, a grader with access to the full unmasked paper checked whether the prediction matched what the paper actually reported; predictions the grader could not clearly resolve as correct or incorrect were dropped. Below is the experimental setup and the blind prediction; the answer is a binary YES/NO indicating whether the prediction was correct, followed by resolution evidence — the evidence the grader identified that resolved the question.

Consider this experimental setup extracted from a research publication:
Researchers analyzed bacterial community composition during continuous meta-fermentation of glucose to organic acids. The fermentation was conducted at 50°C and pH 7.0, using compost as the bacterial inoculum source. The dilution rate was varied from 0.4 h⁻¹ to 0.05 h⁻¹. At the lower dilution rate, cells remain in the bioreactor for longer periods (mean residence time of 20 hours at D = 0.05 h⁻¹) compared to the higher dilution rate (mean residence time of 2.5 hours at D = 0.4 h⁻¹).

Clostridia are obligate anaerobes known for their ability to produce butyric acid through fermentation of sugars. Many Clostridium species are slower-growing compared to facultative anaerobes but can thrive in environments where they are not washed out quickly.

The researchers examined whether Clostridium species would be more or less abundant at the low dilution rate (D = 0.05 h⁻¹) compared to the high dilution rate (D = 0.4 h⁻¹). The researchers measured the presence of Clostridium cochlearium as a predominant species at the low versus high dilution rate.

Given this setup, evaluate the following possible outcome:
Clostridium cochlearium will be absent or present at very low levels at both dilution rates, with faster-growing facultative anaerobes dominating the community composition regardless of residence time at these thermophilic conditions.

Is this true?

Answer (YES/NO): NO